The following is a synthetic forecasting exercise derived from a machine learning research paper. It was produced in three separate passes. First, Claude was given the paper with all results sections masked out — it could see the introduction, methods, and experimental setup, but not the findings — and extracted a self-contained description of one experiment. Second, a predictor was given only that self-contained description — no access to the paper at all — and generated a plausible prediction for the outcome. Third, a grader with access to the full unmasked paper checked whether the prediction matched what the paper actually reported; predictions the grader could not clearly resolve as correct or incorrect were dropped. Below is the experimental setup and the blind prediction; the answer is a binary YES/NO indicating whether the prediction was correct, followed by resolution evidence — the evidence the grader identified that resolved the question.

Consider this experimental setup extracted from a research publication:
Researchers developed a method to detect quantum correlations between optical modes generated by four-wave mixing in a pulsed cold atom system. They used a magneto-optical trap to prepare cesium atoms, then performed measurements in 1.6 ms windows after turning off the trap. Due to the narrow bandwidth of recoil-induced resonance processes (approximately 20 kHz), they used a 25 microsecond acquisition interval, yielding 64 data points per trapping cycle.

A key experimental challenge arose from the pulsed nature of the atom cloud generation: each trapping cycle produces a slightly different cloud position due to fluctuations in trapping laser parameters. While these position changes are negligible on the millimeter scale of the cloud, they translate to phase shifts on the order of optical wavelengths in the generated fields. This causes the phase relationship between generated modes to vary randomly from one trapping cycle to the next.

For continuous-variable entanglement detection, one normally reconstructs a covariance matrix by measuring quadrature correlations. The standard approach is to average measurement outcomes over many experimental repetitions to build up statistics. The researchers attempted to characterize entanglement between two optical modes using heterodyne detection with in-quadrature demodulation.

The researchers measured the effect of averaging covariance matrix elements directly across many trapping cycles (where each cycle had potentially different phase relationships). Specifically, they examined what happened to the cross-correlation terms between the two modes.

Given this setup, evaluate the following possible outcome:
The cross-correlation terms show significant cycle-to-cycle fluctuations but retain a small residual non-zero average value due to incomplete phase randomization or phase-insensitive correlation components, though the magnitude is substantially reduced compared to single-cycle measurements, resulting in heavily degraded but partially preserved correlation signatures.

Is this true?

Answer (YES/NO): NO